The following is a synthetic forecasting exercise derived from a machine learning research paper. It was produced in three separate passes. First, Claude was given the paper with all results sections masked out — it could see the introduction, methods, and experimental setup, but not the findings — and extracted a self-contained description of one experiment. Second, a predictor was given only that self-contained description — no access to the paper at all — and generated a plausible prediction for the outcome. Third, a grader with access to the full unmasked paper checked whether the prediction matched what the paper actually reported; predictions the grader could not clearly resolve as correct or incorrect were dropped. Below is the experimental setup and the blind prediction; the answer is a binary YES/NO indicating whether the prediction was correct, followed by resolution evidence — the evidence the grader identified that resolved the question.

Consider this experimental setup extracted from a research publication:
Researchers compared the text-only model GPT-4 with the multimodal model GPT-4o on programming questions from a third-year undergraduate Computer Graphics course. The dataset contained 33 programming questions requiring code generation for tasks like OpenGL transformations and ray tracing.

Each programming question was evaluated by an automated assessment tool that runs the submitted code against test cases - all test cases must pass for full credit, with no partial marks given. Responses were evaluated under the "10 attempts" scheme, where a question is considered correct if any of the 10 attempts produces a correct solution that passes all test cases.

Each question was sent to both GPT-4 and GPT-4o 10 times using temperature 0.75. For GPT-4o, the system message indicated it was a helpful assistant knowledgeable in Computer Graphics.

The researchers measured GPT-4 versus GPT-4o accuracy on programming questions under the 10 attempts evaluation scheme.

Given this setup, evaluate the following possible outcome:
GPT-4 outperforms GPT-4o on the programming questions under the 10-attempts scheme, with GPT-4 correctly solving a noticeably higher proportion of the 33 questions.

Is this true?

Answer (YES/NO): NO